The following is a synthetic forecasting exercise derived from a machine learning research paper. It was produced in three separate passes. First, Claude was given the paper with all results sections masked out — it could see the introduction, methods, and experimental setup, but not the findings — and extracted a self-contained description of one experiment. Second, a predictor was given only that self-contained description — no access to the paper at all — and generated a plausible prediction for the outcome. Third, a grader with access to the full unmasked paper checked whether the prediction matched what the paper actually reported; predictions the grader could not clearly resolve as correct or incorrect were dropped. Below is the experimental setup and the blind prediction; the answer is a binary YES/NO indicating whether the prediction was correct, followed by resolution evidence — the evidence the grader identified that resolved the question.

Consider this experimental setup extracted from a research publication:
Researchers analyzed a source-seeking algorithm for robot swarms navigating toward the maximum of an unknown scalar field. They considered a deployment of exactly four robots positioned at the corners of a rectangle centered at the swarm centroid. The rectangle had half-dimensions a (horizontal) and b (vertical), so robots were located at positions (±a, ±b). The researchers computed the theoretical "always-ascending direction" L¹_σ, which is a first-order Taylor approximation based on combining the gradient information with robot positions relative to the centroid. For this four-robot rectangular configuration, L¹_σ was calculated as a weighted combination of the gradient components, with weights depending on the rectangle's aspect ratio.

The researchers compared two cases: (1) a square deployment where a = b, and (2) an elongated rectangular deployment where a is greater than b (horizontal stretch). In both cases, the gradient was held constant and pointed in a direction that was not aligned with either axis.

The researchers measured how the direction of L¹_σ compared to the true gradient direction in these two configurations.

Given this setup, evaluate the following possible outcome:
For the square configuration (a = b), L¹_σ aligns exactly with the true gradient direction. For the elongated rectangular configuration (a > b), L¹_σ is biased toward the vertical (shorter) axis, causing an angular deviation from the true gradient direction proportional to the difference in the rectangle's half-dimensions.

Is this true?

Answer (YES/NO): NO